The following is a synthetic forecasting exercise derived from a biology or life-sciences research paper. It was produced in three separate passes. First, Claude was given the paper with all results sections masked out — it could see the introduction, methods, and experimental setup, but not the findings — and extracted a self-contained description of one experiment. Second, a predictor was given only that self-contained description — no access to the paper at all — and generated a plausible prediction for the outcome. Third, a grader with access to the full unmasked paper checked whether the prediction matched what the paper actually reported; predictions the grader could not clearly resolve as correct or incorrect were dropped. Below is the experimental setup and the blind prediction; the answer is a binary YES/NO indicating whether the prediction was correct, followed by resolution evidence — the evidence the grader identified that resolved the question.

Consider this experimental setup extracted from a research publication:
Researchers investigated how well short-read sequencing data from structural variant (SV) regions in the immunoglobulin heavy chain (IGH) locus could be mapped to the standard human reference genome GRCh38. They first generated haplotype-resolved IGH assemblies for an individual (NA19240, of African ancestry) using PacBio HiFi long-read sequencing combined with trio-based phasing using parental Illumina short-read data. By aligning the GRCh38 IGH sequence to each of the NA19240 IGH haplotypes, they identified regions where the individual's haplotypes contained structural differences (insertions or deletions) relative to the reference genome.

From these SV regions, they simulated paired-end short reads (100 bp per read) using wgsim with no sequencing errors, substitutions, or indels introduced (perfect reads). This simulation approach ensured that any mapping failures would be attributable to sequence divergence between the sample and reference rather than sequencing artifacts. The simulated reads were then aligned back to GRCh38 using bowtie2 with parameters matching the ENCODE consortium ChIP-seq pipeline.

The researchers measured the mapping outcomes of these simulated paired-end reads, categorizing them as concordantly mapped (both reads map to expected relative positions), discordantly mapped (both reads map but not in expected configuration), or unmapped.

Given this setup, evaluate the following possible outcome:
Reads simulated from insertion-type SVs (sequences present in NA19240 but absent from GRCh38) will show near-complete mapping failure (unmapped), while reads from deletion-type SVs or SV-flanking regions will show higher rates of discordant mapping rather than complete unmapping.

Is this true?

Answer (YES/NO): NO